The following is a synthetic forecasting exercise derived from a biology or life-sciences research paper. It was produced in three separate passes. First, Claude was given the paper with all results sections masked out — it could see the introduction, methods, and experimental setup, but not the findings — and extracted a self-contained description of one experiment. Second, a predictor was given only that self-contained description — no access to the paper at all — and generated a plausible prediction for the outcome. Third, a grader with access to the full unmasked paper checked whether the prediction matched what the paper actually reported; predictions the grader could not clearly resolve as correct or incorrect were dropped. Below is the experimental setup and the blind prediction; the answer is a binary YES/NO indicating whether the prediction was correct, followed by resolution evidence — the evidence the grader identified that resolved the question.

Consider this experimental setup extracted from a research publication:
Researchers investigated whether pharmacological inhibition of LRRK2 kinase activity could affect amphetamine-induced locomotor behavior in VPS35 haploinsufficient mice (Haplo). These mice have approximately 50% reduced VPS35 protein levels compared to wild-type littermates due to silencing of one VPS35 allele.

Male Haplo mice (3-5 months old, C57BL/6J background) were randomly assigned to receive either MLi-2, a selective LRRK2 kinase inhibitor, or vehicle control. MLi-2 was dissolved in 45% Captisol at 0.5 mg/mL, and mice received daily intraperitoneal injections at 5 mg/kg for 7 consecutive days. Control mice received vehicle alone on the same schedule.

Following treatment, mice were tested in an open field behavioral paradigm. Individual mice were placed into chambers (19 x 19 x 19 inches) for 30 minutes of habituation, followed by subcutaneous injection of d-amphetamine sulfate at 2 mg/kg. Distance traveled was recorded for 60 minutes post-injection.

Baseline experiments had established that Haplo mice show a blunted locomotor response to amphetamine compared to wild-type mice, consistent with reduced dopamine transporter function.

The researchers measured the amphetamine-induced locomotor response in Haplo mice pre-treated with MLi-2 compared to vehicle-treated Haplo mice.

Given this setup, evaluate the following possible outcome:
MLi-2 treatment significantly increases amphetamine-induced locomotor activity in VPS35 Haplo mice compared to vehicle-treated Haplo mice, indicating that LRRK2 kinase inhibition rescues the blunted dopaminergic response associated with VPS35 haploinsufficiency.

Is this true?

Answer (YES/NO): NO